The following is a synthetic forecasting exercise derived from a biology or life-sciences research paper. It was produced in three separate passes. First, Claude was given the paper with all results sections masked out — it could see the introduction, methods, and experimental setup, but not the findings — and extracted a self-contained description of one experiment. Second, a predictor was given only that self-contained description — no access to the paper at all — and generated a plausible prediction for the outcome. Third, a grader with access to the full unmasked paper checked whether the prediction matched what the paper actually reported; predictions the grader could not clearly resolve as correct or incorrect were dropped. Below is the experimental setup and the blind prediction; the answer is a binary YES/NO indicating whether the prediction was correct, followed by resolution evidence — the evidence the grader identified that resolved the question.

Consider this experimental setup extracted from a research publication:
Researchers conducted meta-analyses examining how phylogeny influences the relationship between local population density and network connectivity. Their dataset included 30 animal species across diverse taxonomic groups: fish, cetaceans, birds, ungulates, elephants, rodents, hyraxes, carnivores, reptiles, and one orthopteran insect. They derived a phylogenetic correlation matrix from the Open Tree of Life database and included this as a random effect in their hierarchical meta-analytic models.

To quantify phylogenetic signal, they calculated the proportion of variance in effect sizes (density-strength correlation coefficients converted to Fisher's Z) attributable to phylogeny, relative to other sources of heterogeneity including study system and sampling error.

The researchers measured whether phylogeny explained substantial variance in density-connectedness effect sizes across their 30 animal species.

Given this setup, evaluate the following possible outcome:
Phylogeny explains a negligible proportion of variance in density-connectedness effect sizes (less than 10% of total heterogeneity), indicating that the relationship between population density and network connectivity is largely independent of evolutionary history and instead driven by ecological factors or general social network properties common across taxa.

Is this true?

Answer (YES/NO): YES